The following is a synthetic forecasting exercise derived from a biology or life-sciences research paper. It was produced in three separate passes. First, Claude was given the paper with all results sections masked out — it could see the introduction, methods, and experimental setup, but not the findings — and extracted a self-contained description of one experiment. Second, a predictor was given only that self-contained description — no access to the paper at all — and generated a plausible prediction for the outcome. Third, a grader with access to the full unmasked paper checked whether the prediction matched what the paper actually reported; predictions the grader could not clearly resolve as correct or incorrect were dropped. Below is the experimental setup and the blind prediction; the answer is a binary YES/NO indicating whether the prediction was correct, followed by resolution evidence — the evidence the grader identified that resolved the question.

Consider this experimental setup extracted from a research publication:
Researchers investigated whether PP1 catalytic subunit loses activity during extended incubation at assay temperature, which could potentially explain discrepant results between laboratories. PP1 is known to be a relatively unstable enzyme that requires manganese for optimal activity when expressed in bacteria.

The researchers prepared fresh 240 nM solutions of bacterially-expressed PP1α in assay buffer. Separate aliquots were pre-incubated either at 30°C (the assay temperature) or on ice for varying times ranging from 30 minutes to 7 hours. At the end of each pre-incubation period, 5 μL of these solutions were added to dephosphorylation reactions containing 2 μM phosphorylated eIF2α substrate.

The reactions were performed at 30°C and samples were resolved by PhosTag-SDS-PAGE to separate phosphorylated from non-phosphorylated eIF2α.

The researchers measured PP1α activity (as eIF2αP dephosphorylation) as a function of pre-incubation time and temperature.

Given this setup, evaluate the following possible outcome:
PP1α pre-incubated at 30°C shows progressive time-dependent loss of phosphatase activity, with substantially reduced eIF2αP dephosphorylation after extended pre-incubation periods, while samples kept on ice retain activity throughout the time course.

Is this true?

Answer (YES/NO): YES